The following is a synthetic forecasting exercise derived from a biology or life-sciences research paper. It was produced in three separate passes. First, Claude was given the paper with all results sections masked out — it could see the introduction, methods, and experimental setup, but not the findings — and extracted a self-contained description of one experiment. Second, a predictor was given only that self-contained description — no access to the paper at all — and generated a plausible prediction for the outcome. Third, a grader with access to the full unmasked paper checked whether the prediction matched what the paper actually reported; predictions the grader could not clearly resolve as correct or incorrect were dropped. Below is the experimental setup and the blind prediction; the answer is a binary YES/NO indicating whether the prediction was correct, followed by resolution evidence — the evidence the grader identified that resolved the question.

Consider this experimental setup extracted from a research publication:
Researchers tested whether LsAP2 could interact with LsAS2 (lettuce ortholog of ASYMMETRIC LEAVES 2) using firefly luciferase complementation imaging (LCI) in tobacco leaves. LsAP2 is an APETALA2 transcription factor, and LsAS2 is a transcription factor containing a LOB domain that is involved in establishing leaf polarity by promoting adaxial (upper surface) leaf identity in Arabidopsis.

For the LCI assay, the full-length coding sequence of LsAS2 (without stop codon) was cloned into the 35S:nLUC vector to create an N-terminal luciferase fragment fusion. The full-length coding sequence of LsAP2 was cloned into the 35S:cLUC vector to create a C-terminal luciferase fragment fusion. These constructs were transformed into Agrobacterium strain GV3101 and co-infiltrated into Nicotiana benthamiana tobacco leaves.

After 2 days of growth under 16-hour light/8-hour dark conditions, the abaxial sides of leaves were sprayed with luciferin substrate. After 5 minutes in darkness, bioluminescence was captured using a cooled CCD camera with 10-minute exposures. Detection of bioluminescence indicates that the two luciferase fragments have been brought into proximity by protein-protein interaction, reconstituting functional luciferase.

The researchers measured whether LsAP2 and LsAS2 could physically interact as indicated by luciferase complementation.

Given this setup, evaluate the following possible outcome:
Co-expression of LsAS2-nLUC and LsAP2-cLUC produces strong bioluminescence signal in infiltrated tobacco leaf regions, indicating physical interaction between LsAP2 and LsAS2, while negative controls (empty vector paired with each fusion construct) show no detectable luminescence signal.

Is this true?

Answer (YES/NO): YES